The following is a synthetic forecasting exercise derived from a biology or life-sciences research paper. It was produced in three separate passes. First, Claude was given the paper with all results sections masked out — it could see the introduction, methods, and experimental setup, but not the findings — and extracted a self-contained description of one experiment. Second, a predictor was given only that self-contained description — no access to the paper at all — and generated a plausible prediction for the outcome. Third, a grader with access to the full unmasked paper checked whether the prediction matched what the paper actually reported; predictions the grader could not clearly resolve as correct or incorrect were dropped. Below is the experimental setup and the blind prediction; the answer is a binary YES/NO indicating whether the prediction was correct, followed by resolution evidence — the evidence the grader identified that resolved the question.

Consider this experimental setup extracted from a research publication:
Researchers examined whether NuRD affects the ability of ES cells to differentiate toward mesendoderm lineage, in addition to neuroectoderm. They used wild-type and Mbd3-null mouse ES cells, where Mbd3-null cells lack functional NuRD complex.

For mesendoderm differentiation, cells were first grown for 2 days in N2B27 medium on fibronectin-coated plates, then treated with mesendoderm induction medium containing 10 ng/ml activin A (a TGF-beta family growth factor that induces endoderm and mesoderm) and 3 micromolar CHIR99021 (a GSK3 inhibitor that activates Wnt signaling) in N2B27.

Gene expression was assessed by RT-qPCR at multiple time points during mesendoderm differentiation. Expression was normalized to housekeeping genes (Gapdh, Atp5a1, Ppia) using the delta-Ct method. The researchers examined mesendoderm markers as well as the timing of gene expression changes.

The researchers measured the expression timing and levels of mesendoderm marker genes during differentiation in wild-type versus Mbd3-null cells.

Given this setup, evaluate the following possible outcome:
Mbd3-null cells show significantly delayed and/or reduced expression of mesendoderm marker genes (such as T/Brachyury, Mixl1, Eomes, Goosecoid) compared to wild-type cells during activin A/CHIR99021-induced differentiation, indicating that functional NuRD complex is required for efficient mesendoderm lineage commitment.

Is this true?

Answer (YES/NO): YES